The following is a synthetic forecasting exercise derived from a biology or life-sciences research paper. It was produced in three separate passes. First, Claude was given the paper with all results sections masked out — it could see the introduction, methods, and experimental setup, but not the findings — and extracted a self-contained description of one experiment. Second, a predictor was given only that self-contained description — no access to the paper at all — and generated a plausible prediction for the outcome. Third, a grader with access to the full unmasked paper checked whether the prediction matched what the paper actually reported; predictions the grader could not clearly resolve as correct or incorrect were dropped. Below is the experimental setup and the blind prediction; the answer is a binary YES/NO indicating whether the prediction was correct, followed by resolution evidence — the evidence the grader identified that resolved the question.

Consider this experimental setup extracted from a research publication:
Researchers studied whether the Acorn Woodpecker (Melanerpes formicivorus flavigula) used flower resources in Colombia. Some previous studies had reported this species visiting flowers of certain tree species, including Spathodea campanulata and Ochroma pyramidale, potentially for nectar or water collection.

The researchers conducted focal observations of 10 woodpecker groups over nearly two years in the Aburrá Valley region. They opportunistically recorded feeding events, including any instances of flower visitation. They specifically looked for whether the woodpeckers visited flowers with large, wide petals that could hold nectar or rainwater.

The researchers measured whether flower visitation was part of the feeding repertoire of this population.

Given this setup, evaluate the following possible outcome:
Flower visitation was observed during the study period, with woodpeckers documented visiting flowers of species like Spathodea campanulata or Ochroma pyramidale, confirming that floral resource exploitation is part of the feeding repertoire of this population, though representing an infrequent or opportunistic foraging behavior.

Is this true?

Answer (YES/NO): YES